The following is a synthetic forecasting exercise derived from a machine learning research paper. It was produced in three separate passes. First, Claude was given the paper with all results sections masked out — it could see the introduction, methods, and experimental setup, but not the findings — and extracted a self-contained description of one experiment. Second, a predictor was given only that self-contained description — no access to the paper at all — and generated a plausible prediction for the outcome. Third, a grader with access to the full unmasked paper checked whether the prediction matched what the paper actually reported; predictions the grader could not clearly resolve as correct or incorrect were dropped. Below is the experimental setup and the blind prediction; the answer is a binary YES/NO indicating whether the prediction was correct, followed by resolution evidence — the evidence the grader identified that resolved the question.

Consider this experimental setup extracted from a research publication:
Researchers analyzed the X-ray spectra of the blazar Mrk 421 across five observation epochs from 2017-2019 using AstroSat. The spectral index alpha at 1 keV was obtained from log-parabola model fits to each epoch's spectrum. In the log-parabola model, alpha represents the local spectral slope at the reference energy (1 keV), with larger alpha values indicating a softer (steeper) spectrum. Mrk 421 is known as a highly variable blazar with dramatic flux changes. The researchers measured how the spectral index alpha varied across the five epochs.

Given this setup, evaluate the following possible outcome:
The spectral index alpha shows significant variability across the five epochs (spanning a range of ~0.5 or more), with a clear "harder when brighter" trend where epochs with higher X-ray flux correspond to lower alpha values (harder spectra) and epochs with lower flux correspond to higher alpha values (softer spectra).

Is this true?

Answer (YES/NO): NO